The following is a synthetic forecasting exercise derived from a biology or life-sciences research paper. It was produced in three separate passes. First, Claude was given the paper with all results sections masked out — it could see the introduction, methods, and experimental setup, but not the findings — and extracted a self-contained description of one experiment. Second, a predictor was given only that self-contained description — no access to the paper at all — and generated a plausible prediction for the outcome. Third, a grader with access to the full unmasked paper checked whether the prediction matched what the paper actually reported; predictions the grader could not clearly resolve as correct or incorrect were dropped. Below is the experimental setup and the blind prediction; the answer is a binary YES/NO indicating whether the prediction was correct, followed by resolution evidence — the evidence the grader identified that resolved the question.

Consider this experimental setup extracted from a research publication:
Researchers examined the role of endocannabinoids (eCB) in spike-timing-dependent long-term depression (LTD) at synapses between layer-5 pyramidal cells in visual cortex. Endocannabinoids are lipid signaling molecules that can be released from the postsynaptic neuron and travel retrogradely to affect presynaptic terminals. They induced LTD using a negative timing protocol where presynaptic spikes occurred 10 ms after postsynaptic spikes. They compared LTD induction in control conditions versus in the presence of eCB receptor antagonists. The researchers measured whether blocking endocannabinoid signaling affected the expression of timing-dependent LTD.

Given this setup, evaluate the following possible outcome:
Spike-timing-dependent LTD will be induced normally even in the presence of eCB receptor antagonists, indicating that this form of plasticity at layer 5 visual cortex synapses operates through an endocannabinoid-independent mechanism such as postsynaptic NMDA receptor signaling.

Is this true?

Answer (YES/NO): NO